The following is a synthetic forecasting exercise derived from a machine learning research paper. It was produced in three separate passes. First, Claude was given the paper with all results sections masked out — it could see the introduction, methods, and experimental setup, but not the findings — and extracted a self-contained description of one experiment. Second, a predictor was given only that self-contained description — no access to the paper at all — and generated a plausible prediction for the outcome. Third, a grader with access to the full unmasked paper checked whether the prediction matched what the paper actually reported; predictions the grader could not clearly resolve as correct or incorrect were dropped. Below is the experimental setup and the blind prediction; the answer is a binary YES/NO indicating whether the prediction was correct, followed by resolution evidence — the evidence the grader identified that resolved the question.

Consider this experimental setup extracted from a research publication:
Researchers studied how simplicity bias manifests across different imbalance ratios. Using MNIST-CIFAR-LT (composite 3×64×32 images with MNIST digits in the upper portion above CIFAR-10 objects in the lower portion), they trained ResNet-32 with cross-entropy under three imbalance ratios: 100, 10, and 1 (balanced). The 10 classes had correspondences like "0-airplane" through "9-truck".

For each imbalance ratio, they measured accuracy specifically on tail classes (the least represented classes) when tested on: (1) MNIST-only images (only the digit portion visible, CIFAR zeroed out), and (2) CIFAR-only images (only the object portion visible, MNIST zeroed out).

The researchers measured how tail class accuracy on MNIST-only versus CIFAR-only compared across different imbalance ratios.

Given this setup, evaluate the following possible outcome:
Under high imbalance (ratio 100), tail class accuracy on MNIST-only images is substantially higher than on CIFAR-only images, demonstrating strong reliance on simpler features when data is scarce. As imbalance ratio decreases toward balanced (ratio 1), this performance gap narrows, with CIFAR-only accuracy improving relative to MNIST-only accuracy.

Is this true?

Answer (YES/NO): YES